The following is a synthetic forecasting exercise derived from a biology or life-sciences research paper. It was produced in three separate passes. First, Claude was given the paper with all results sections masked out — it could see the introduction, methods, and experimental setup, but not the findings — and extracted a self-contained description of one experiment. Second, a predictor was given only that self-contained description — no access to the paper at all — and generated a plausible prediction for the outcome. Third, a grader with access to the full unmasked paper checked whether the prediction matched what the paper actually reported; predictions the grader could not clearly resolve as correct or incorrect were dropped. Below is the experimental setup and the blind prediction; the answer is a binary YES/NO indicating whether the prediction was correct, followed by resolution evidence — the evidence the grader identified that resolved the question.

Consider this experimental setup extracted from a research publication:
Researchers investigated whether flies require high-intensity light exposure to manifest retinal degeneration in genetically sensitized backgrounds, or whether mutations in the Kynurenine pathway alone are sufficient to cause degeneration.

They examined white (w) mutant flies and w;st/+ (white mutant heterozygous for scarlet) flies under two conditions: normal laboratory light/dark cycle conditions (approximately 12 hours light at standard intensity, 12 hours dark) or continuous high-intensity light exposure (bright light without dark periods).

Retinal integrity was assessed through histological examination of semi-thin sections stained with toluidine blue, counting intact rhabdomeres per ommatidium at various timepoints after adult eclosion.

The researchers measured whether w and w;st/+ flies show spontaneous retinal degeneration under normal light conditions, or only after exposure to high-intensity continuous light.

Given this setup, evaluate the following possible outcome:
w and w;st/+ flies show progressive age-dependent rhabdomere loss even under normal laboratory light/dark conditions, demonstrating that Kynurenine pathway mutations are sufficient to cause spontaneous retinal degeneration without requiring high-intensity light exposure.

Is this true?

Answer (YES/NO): NO